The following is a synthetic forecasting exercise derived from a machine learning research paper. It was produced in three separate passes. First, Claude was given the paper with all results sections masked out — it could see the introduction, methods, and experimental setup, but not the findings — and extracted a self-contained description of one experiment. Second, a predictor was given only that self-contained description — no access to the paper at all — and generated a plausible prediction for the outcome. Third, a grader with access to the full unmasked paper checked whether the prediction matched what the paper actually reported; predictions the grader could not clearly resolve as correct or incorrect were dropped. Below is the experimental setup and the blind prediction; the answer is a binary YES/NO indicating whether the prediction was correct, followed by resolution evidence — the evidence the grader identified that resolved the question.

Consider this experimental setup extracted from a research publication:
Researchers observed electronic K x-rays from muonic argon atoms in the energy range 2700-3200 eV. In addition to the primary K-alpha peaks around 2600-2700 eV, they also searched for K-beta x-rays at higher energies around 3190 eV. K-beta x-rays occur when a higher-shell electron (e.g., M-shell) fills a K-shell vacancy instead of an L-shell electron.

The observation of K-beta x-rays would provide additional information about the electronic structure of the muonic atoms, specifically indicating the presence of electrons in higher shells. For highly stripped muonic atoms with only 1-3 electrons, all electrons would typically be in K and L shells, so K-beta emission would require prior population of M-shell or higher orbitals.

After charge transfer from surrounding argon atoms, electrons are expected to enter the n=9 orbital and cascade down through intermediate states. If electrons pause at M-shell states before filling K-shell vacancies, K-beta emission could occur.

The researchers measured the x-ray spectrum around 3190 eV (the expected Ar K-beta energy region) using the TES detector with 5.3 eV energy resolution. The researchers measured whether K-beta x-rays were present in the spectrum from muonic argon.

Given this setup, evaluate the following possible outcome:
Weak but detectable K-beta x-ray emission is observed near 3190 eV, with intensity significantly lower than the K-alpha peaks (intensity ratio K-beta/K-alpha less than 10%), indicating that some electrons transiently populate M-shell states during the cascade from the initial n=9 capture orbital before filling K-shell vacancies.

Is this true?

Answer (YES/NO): NO